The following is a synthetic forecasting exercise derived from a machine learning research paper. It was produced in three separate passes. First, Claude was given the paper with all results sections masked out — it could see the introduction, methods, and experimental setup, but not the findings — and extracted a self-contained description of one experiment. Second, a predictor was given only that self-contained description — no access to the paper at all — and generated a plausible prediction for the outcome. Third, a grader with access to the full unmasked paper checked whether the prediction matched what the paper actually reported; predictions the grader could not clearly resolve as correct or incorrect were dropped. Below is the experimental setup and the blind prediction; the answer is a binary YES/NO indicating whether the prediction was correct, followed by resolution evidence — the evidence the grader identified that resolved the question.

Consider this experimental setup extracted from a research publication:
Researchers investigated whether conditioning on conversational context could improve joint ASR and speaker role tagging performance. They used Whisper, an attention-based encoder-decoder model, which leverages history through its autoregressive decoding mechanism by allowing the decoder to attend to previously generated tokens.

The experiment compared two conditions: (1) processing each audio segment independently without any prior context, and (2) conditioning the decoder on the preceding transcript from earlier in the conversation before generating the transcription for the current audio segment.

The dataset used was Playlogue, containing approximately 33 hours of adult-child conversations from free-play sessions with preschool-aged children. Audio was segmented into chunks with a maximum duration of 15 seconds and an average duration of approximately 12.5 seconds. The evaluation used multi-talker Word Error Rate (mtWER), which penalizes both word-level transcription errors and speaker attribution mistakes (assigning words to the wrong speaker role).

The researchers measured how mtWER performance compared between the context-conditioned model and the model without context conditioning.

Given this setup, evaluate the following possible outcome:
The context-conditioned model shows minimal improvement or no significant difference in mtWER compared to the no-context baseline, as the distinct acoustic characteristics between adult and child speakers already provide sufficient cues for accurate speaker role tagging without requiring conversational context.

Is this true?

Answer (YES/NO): NO